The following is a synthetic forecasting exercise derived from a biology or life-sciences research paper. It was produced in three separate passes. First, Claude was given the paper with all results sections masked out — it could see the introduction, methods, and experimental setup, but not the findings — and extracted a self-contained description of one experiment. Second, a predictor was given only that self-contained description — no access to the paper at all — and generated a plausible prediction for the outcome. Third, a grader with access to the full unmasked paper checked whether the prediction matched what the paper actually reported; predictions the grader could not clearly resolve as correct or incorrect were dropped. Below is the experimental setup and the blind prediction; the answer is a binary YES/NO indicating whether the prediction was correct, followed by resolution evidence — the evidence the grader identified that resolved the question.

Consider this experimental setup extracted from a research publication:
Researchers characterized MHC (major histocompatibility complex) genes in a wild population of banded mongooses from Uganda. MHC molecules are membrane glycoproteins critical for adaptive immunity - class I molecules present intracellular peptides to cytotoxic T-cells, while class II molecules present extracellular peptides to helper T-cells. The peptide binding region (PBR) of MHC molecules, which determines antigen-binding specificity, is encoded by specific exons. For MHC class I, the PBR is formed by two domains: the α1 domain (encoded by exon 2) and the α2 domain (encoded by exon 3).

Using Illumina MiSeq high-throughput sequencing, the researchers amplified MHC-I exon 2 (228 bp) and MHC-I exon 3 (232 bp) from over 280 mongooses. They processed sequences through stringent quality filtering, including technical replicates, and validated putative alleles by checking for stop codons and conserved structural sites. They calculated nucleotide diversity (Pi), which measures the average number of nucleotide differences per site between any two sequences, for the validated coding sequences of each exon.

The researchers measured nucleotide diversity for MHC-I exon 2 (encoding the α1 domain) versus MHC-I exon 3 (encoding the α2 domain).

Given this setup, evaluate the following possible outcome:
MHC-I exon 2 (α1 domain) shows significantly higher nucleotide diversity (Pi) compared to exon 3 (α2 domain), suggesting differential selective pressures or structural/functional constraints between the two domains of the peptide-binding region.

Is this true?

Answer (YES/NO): YES